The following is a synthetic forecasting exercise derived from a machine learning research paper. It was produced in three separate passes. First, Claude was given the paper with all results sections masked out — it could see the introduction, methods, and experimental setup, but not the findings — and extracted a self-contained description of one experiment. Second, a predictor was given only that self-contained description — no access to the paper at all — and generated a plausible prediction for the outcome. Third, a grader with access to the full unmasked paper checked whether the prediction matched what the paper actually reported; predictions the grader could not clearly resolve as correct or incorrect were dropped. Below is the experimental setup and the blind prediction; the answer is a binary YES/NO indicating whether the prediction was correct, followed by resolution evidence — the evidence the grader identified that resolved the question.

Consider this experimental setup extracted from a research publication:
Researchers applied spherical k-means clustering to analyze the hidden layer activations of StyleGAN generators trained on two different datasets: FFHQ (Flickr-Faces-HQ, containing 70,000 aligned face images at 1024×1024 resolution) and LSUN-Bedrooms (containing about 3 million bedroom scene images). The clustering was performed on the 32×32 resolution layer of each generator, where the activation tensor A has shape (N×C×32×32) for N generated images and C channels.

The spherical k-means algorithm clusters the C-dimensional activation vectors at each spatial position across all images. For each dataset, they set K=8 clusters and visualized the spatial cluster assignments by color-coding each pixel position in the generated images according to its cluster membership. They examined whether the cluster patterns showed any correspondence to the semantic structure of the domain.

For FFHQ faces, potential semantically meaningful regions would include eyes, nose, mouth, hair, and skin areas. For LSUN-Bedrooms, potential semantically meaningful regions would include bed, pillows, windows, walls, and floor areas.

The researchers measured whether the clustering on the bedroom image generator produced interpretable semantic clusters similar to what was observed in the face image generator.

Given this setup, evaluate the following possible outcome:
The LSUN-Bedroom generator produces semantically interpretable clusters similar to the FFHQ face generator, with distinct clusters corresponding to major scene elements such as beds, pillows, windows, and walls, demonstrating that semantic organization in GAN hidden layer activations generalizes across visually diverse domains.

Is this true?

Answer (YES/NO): YES